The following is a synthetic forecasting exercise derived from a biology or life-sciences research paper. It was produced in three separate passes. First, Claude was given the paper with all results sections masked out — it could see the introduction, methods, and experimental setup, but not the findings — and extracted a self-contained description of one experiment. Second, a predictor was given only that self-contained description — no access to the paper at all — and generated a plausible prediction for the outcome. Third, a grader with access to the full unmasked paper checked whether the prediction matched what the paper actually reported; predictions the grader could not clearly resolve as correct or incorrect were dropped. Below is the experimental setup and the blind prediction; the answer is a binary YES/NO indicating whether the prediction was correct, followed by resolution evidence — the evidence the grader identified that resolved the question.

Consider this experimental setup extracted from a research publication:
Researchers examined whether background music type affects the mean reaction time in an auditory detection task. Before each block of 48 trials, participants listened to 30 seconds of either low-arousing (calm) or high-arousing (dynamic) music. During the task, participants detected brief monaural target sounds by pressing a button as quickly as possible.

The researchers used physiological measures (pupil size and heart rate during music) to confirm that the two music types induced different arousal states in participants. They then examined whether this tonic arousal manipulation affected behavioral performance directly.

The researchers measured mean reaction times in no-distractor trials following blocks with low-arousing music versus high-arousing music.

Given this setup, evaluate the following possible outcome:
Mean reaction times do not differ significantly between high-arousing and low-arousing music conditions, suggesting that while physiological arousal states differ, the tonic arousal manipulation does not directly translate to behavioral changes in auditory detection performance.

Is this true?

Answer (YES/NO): NO